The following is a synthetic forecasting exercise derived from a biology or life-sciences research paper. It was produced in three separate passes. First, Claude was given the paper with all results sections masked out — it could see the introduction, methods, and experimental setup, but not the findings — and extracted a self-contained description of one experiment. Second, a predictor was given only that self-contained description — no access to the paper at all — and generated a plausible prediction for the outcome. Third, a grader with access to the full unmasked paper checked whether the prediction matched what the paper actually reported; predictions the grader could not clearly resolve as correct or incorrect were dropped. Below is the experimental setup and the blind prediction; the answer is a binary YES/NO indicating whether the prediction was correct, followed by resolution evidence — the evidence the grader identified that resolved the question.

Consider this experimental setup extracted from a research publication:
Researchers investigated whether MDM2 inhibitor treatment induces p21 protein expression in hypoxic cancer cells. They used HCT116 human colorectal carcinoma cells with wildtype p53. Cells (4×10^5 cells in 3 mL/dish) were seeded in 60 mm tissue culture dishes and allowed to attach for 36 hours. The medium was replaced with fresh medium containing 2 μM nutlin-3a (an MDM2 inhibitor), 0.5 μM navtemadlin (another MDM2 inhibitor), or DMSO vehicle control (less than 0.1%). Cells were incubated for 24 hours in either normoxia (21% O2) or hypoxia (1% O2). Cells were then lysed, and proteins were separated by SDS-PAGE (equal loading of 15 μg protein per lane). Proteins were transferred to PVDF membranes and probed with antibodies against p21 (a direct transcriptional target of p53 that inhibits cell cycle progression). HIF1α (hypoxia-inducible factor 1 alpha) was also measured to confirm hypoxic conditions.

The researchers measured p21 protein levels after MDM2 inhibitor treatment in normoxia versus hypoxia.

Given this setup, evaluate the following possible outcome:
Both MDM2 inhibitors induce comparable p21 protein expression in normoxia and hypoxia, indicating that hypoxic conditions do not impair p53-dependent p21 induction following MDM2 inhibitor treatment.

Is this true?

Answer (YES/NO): YES